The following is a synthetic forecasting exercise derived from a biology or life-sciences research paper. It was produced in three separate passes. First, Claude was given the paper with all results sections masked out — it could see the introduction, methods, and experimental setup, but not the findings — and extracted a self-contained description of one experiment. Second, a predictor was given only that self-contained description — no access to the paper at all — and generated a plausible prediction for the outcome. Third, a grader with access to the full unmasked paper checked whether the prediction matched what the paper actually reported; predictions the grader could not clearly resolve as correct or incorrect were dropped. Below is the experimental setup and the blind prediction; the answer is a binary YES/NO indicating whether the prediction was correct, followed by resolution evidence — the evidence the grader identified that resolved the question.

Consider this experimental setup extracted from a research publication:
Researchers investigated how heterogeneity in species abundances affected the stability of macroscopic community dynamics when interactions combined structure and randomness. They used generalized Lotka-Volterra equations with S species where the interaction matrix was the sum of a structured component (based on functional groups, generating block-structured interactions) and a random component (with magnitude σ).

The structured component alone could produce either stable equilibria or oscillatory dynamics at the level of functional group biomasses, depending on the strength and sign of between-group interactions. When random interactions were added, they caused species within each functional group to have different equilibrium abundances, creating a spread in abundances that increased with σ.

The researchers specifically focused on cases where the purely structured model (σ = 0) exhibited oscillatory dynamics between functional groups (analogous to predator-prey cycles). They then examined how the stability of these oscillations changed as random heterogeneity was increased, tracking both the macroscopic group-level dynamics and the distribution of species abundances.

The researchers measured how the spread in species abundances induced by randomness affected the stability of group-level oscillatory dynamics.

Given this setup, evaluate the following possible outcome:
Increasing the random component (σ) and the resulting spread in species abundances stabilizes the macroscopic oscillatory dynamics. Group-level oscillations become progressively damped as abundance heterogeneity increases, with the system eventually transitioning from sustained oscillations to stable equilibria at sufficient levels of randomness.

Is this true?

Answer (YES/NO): YES